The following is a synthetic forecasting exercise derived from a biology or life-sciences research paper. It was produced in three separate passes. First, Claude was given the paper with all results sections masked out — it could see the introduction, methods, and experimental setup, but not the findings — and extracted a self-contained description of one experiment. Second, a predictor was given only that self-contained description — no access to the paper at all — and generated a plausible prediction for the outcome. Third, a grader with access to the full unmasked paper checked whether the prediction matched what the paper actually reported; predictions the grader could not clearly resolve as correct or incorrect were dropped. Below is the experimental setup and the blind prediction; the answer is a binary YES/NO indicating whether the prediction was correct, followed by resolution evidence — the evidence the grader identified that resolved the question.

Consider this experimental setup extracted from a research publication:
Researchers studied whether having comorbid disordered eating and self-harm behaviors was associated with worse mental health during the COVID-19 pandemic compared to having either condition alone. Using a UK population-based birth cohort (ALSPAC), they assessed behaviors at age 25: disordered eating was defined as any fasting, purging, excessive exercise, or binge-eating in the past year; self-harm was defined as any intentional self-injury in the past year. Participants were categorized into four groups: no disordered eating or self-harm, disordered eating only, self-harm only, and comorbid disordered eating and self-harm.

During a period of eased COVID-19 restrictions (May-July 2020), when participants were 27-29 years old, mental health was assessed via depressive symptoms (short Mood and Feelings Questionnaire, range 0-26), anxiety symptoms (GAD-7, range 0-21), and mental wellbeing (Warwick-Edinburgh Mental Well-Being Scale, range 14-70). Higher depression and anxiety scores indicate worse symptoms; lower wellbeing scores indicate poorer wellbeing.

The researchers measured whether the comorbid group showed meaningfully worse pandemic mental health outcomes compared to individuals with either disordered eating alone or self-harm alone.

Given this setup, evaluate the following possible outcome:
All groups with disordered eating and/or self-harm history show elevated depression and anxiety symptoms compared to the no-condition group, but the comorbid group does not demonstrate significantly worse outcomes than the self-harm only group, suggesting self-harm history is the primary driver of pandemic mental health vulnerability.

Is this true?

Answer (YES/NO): NO